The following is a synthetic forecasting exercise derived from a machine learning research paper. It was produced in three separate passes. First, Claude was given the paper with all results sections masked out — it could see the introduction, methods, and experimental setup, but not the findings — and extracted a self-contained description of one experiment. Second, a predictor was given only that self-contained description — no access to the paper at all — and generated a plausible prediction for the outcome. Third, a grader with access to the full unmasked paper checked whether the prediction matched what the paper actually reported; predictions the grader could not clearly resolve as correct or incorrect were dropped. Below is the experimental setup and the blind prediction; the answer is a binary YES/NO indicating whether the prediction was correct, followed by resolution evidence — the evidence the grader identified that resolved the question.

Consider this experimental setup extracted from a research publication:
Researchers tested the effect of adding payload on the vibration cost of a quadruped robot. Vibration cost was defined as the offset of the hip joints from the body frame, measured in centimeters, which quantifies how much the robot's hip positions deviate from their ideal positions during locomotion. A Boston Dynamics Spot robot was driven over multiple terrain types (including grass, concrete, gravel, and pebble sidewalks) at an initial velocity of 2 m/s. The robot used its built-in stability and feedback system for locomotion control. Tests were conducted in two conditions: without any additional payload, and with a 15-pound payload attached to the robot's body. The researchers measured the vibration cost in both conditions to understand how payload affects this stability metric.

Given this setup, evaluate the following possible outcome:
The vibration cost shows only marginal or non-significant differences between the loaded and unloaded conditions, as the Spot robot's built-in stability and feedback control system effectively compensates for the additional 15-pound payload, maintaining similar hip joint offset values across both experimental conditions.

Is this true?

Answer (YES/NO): NO